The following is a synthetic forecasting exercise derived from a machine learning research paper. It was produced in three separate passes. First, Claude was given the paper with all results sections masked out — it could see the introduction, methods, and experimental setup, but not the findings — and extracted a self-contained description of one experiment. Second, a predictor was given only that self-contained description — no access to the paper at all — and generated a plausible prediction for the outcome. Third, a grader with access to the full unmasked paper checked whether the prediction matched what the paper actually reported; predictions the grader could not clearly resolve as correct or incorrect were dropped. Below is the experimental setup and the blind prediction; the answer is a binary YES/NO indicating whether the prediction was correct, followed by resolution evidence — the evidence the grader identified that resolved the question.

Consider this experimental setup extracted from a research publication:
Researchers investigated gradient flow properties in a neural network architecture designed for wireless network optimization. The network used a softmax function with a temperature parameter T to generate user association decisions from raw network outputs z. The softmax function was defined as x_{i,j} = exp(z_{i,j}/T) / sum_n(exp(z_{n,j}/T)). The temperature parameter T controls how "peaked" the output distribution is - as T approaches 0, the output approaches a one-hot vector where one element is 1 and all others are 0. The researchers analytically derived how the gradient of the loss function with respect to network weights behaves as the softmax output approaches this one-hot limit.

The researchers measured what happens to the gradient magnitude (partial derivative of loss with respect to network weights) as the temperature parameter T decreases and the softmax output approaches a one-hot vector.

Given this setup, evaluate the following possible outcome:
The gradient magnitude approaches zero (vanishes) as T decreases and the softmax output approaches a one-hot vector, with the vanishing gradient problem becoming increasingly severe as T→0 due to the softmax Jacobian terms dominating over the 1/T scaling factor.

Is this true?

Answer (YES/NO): YES